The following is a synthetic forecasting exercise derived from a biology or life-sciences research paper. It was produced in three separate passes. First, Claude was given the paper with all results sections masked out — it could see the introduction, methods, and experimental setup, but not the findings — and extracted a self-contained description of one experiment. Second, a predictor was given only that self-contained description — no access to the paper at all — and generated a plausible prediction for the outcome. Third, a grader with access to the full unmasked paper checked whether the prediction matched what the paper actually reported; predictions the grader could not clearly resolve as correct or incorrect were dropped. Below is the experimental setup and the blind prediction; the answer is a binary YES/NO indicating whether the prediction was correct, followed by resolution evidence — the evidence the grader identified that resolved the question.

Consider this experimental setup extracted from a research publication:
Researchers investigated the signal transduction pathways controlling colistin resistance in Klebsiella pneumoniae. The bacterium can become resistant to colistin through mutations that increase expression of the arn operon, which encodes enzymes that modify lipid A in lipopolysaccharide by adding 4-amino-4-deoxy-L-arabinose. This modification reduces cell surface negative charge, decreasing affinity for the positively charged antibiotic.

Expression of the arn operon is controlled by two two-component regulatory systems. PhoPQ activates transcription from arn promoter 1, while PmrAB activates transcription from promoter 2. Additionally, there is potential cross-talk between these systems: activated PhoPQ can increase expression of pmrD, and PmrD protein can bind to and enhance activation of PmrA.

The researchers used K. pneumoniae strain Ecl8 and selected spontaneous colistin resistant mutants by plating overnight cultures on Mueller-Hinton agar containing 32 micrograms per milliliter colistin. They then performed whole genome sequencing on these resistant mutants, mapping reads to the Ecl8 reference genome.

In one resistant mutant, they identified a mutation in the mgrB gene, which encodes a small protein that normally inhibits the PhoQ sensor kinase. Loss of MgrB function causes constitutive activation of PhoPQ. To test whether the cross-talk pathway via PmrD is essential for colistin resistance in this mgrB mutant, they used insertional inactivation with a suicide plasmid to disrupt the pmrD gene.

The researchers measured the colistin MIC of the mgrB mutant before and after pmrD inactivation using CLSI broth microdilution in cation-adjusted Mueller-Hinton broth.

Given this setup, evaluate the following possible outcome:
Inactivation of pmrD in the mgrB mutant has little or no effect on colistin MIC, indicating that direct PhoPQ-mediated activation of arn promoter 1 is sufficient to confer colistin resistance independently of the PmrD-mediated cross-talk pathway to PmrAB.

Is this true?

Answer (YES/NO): YES